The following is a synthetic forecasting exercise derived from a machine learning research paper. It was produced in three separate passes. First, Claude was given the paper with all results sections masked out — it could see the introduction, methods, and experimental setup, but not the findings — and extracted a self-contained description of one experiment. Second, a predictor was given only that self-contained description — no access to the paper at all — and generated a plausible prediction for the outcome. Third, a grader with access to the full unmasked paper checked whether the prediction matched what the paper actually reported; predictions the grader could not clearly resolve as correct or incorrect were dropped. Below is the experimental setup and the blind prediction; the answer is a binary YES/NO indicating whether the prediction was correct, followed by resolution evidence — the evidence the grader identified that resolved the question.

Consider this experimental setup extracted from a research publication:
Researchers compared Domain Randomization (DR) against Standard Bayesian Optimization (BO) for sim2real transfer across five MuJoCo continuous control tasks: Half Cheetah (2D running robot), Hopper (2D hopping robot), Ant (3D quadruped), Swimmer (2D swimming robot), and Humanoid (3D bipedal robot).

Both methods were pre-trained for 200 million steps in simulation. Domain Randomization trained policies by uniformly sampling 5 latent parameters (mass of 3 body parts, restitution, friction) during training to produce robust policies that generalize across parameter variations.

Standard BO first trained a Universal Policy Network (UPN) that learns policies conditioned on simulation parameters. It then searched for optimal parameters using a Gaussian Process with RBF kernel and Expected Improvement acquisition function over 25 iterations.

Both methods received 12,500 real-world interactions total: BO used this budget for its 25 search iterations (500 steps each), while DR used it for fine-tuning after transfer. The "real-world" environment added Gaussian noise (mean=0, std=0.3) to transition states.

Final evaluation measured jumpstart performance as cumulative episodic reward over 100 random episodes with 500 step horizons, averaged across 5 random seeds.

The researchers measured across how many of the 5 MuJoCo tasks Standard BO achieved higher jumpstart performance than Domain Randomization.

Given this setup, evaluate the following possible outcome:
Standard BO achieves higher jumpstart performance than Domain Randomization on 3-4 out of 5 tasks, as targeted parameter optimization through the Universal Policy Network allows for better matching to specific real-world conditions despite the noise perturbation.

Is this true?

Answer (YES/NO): YES